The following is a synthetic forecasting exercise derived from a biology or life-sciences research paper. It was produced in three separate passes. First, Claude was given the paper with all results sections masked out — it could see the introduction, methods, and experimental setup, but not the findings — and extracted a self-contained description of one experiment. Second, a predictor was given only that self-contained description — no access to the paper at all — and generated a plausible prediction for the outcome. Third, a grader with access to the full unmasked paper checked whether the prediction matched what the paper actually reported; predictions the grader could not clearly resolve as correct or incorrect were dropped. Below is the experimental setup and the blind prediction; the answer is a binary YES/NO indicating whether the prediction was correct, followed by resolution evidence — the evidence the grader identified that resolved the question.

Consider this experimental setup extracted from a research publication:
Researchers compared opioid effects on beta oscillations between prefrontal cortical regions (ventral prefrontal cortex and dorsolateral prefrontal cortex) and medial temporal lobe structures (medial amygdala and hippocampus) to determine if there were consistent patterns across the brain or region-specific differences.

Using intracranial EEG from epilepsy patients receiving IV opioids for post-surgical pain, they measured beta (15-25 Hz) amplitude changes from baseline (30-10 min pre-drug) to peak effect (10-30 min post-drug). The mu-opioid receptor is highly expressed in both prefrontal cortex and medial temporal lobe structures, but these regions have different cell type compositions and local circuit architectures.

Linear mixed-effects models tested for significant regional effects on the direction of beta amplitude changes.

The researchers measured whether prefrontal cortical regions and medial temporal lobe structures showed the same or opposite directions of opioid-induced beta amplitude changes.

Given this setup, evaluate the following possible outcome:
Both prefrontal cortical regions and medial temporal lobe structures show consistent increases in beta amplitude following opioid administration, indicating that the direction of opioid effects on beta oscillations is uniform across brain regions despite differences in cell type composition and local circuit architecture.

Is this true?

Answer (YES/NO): NO